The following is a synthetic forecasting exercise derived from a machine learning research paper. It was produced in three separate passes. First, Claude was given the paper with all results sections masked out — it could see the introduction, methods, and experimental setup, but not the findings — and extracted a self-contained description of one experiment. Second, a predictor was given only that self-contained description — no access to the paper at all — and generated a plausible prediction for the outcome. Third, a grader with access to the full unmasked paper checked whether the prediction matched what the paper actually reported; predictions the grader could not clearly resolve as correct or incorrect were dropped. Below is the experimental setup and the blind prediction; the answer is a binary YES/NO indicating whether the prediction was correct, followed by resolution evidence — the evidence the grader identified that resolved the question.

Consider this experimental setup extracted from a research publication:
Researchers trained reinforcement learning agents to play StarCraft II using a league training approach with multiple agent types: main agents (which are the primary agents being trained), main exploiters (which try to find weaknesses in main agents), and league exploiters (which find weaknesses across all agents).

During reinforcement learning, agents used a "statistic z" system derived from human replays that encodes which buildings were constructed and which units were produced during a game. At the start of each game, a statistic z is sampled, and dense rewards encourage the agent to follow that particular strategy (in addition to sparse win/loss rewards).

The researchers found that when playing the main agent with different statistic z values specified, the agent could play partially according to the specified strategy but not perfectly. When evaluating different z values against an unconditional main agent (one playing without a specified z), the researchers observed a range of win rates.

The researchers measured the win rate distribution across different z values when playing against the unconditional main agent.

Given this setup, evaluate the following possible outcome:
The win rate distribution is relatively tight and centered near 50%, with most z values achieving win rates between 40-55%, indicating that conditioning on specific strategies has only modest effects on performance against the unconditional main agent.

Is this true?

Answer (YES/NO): NO